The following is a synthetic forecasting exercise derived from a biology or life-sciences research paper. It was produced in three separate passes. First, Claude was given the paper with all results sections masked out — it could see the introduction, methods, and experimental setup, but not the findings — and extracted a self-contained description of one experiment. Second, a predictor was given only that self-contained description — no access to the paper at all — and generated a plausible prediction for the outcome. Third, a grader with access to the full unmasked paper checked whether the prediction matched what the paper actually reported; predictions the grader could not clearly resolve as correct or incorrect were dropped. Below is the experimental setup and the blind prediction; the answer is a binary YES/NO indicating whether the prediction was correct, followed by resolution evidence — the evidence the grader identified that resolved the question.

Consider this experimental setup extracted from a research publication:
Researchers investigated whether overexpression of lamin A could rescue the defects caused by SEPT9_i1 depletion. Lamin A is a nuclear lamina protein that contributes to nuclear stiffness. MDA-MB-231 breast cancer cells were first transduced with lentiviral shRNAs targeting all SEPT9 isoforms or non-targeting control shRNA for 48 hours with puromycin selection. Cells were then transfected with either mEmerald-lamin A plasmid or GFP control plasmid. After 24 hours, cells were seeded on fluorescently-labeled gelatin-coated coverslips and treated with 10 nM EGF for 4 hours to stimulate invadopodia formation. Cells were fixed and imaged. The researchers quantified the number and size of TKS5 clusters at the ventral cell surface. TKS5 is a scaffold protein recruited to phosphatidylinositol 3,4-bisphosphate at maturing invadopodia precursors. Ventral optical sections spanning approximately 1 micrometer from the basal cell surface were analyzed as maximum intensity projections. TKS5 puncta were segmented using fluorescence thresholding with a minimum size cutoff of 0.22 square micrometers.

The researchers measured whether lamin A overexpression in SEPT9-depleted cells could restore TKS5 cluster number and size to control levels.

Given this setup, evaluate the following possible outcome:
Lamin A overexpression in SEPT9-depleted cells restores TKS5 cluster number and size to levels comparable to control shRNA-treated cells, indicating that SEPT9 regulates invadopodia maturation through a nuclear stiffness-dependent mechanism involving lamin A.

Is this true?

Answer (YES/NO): NO